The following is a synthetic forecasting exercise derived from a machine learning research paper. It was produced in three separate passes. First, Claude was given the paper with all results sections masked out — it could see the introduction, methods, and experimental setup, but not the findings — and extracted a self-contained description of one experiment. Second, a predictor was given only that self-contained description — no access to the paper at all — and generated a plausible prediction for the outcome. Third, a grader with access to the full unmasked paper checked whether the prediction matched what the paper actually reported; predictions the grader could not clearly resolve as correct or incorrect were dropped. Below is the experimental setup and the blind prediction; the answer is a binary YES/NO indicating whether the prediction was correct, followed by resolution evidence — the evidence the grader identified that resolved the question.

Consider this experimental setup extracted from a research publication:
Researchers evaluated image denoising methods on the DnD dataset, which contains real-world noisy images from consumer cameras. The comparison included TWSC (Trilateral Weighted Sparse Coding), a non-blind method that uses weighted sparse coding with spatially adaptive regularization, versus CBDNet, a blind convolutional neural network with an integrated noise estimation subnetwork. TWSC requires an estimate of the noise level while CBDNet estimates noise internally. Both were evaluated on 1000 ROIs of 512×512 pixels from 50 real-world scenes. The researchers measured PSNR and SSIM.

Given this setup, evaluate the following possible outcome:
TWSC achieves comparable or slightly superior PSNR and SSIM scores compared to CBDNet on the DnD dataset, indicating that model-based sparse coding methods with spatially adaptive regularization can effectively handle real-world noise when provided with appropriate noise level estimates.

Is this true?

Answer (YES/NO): NO